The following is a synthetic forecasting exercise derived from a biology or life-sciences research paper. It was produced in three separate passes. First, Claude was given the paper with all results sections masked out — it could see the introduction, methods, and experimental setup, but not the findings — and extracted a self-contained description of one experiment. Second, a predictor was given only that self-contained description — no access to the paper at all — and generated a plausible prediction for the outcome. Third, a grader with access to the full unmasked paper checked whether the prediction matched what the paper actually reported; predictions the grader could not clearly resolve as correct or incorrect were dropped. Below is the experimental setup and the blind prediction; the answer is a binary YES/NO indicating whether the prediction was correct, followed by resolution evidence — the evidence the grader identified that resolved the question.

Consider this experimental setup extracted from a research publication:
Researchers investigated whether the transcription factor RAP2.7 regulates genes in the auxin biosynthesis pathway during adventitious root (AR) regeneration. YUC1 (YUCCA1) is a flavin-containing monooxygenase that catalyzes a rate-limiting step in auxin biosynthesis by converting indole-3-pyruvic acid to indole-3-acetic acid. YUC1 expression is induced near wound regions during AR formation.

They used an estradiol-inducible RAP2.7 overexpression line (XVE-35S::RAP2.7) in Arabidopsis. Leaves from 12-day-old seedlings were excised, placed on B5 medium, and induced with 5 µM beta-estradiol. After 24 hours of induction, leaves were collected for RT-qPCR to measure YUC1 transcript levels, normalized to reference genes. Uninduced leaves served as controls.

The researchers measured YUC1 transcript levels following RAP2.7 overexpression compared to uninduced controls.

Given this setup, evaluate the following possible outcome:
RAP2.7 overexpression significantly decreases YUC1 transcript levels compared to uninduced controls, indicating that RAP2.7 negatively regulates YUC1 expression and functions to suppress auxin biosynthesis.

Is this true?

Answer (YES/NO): NO